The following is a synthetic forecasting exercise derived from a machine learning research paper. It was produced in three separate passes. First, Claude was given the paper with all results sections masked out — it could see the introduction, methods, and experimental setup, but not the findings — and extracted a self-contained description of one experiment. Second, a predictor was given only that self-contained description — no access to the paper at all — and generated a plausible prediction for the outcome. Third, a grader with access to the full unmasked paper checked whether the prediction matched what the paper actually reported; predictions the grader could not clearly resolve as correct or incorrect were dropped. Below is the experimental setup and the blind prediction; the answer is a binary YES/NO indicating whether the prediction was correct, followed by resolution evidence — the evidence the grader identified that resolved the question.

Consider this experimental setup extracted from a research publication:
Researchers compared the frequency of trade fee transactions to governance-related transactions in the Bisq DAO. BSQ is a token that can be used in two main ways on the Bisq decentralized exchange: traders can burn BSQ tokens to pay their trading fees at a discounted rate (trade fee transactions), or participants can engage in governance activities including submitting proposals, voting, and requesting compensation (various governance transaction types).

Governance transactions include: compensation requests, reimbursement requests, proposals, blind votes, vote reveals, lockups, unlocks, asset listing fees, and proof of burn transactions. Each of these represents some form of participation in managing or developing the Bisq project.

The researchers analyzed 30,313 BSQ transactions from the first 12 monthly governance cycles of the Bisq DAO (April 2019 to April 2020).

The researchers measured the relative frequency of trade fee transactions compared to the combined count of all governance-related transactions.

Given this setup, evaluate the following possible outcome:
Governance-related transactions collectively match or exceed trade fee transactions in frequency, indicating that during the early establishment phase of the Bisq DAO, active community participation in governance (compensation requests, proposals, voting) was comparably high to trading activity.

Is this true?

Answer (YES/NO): NO